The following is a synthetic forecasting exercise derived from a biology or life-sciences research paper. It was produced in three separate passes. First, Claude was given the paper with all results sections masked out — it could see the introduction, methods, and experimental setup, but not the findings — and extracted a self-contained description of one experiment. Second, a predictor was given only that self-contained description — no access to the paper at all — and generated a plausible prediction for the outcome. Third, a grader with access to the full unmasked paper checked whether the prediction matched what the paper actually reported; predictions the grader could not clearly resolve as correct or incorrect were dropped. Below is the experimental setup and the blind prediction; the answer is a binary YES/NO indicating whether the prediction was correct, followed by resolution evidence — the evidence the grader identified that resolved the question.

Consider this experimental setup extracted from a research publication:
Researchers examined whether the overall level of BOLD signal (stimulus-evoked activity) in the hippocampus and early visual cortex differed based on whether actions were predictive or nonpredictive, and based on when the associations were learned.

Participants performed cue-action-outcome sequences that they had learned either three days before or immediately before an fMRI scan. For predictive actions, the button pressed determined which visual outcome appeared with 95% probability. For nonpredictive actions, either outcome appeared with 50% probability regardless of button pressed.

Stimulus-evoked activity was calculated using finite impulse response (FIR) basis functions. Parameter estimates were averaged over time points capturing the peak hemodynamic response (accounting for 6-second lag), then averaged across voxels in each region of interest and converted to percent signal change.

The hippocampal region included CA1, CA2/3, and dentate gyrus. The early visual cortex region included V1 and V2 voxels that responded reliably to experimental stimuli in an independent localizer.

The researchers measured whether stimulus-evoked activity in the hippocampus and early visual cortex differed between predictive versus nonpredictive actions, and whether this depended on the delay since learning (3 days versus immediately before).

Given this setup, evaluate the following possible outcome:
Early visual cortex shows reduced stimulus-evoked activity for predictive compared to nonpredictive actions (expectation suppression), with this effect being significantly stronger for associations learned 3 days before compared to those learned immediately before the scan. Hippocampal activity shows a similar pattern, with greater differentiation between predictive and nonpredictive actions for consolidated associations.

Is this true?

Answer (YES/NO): NO